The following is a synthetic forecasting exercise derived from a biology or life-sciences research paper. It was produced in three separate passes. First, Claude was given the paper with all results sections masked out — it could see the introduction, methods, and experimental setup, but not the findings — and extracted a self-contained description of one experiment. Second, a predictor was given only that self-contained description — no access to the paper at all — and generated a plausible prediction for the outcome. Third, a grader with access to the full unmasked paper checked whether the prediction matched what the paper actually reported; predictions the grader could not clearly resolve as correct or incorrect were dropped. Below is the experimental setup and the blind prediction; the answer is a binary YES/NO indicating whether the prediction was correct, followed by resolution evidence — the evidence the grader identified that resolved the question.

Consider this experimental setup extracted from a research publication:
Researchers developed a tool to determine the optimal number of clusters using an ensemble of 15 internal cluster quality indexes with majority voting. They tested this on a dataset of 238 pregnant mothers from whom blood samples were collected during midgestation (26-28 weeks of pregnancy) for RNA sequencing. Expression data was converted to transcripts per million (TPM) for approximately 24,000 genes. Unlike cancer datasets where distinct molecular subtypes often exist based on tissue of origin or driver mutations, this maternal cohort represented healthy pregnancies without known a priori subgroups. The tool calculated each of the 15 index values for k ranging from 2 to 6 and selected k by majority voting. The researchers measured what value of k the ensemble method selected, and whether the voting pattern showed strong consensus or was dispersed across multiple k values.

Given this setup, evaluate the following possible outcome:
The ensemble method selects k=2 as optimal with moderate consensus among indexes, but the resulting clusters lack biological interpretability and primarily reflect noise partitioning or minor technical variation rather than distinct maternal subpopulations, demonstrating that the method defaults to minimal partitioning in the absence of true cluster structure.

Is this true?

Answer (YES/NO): YES